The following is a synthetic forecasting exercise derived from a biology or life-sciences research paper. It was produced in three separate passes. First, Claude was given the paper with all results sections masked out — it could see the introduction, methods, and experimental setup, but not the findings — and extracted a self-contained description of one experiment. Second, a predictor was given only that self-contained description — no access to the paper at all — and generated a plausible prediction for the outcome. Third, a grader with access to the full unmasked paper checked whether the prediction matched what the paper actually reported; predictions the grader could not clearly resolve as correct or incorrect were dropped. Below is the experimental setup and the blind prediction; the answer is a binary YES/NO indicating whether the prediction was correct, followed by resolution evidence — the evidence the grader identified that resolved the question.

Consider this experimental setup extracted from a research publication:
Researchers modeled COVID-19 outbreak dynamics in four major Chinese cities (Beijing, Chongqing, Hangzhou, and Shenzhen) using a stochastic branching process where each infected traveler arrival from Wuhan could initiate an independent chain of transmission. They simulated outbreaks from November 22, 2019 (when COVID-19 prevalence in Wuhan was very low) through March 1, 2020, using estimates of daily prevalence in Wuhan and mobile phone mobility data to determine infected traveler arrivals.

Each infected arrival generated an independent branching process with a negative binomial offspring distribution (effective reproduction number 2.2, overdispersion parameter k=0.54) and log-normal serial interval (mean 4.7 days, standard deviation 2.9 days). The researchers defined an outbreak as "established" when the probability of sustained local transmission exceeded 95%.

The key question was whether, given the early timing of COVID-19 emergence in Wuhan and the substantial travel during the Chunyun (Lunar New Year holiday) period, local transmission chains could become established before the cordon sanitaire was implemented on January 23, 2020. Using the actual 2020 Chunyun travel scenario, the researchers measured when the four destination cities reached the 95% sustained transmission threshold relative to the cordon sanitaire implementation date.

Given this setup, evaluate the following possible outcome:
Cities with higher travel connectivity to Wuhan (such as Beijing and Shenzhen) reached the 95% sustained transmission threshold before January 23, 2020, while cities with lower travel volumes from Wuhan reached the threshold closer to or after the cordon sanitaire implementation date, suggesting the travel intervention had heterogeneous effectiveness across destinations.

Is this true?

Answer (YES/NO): NO